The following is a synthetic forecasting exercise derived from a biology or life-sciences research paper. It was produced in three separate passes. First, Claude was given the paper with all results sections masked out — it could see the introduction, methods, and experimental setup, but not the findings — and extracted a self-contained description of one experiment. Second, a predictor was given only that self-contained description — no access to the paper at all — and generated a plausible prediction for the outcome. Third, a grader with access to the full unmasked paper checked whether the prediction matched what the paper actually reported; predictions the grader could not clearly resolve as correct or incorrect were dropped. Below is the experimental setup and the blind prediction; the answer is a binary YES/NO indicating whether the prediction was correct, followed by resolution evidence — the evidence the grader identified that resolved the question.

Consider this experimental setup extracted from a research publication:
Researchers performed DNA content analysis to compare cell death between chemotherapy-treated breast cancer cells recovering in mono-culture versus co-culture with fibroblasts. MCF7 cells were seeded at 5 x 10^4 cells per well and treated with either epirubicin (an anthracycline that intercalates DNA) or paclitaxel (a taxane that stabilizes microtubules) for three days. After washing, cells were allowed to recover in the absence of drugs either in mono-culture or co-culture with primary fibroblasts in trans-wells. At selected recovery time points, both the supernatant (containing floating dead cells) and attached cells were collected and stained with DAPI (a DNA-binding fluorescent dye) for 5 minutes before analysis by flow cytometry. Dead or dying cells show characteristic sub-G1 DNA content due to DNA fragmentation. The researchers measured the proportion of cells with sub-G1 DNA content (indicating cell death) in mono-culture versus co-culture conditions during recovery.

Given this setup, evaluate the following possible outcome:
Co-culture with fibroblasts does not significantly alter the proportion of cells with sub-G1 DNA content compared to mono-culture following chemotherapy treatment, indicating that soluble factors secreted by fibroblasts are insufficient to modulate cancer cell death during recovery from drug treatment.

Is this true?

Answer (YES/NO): YES